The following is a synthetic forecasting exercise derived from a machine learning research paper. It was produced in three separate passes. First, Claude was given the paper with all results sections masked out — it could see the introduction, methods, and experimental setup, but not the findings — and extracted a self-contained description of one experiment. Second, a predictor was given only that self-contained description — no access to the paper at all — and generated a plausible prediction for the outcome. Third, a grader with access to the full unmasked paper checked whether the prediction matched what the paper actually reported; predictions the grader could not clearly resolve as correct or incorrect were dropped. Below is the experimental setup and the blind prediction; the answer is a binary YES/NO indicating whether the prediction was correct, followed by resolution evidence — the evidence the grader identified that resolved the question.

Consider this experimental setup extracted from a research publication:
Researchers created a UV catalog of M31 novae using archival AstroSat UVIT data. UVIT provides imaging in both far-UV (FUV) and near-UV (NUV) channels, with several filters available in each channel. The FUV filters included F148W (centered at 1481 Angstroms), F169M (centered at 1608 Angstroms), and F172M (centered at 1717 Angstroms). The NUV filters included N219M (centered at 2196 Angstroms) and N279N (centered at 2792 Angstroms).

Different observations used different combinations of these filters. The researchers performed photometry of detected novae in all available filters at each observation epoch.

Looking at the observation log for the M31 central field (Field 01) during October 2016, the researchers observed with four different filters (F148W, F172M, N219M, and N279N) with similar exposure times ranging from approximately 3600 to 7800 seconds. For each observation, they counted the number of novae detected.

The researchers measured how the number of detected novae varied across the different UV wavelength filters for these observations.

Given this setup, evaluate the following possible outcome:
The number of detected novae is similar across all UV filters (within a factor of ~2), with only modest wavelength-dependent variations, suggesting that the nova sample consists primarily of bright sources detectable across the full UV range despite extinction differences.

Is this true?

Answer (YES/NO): YES